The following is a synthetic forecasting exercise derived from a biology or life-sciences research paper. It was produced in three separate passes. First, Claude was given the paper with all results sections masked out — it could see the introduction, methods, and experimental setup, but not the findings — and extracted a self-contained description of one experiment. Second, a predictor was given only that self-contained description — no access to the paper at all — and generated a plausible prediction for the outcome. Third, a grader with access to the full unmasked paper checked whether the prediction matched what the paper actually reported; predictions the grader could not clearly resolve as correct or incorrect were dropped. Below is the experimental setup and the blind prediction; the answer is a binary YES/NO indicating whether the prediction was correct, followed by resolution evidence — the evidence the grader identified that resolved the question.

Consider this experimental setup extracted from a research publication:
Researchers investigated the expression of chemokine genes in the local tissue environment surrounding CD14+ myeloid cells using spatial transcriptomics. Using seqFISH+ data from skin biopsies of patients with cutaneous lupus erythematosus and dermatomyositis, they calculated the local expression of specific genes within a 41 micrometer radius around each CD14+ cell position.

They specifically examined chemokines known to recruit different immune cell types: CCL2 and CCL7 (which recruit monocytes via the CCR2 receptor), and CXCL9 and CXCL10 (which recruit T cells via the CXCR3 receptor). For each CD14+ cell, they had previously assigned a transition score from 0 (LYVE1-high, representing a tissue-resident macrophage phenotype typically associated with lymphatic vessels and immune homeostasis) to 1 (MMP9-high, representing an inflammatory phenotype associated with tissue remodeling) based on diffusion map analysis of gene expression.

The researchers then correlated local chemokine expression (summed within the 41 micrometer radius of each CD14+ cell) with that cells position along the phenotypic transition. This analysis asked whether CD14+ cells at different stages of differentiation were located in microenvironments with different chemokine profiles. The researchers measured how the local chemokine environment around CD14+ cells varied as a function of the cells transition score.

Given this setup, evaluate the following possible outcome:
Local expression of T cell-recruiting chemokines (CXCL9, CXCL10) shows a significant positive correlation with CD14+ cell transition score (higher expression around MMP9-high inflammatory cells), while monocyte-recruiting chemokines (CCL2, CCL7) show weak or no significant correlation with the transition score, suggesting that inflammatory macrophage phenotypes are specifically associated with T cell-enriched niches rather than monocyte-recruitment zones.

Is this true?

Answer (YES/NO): NO